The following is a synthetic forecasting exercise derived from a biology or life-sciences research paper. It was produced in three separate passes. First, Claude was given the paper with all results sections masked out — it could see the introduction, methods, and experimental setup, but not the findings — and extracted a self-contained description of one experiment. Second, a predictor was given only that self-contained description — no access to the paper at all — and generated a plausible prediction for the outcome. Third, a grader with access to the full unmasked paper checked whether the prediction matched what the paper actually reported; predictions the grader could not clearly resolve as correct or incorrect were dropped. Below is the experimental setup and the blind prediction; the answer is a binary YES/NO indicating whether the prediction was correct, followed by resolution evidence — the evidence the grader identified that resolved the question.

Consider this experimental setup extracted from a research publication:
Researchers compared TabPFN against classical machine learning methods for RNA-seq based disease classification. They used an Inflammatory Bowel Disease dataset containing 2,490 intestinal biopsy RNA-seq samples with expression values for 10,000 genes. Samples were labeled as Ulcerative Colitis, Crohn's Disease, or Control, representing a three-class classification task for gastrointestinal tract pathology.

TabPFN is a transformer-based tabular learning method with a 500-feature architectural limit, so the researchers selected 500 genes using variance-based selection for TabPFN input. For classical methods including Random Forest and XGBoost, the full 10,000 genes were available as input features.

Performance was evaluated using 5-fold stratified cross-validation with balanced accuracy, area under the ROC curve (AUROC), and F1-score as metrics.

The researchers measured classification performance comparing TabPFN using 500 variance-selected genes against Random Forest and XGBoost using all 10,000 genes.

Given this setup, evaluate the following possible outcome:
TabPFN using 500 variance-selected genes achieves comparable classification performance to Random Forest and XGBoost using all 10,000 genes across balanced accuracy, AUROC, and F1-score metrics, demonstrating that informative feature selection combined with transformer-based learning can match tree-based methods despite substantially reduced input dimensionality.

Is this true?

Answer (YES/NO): NO